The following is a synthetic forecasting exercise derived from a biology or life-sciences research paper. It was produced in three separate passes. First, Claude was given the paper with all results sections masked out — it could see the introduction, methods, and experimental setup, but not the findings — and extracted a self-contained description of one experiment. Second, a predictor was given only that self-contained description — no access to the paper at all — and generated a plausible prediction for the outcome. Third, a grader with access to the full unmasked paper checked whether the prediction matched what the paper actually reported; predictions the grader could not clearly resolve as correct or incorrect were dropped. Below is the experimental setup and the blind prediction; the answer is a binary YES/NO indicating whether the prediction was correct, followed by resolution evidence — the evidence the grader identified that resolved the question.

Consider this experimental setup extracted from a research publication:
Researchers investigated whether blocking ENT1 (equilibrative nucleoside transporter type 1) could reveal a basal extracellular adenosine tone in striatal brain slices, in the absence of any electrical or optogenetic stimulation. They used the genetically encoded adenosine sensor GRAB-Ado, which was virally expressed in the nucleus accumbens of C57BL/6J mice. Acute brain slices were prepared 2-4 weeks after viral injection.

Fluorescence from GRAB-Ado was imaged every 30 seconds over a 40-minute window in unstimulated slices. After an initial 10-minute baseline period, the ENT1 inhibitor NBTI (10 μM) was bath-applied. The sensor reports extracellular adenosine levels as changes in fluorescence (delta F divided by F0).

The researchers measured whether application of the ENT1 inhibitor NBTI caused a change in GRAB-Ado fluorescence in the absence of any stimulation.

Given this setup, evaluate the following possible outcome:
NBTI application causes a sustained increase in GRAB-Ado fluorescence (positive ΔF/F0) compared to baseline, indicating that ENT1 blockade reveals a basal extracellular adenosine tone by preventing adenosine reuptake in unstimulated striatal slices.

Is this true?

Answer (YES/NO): YES